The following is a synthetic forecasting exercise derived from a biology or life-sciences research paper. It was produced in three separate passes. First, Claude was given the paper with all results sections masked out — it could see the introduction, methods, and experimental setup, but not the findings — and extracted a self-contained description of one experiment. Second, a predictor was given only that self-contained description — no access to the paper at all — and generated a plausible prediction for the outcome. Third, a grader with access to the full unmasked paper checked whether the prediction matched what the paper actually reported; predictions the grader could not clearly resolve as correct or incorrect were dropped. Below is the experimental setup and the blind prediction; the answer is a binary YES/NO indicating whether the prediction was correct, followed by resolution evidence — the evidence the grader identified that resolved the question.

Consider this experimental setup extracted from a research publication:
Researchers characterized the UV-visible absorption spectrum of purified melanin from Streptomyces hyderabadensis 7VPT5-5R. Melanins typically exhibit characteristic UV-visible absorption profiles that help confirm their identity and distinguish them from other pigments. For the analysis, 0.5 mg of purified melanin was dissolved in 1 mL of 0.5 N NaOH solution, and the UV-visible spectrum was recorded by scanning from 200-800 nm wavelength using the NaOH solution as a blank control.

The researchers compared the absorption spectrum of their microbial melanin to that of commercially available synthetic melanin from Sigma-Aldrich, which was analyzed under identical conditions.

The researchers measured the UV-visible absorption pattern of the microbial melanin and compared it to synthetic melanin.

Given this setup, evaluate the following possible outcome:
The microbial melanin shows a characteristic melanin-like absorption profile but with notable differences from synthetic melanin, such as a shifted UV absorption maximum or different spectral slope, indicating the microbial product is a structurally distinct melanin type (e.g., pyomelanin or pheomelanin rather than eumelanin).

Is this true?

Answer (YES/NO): NO